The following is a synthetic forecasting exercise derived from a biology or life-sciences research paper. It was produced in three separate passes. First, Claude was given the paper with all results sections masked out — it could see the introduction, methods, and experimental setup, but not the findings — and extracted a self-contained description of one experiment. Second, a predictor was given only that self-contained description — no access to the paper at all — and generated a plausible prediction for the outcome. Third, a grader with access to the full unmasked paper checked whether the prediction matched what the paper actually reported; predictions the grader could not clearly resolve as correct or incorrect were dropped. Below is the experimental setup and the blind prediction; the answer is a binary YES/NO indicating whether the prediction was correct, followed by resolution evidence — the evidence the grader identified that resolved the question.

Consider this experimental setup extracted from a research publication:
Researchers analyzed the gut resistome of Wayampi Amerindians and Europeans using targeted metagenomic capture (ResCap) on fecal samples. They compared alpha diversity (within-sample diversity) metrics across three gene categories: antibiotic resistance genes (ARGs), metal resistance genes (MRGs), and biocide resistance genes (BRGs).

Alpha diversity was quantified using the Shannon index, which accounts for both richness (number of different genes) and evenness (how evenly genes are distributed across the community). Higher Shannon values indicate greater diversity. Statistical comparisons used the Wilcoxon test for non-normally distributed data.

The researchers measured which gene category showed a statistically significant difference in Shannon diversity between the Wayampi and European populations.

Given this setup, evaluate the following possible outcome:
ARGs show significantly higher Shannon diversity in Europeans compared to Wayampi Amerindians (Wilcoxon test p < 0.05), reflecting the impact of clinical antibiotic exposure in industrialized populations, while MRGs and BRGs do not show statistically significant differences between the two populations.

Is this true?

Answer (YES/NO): NO